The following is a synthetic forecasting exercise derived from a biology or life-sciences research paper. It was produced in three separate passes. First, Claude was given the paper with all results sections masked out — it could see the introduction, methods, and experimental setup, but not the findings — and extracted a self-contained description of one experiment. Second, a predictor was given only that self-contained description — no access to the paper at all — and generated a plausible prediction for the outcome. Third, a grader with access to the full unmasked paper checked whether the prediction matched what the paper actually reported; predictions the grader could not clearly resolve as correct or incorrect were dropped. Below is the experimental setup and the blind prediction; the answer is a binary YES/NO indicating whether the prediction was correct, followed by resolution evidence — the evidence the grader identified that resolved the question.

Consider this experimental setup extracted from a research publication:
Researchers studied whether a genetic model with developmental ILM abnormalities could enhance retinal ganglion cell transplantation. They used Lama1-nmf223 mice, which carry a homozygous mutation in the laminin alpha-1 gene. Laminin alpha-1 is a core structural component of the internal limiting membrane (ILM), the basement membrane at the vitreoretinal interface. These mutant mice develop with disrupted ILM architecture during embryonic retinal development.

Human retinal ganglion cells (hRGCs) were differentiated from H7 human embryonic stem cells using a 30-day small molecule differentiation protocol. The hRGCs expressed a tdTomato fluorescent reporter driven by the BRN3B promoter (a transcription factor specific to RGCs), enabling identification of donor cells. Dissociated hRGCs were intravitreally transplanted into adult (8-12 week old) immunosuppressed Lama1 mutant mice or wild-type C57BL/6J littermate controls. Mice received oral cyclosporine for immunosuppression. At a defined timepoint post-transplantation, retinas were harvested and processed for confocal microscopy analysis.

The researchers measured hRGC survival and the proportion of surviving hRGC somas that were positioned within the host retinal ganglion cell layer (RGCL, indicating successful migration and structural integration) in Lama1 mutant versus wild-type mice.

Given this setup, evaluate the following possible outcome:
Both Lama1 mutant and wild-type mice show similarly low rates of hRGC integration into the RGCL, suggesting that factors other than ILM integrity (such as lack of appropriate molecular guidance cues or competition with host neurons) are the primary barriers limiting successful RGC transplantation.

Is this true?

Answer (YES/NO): NO